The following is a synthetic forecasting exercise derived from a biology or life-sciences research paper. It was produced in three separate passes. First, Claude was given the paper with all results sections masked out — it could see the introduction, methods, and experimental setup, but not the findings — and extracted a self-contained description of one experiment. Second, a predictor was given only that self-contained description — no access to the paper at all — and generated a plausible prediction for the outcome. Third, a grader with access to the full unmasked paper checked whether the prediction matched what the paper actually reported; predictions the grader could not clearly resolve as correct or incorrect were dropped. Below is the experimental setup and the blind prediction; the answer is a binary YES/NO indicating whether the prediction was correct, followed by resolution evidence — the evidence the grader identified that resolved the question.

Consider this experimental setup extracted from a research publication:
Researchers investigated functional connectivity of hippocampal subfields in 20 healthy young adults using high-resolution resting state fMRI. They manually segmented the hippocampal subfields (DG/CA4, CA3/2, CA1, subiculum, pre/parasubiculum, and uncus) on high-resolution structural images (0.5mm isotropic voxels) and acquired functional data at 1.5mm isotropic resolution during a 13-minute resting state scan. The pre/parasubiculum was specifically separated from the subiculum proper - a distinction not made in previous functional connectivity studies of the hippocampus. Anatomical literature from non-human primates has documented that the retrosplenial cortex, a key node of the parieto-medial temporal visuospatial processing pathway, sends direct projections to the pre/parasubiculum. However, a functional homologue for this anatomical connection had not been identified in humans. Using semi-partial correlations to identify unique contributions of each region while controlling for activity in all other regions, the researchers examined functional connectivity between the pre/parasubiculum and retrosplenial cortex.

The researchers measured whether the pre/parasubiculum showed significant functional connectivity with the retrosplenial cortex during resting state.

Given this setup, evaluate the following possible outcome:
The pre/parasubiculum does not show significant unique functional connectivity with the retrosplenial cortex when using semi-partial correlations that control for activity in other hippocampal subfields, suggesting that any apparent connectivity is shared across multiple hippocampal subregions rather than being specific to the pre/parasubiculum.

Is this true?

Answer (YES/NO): NO